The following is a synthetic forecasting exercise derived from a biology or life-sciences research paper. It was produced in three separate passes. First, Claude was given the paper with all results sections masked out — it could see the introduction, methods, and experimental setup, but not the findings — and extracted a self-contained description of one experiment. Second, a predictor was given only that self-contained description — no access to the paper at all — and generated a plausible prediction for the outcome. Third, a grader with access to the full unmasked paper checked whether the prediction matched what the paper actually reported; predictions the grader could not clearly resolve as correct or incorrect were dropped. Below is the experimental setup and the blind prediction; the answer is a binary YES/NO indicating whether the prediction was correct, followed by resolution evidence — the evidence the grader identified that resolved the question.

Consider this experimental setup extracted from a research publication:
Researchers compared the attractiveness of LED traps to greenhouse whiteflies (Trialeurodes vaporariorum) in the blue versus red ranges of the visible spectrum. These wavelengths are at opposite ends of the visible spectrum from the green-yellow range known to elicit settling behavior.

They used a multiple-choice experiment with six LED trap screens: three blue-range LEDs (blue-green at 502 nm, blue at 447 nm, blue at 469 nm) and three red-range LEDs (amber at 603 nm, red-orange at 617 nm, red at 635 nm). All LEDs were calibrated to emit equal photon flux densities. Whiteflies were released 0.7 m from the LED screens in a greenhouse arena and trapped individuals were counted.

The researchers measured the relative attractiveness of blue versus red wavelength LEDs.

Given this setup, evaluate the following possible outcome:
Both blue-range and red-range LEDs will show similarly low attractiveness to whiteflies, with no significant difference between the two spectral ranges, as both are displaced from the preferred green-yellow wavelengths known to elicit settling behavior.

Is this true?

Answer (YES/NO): NO